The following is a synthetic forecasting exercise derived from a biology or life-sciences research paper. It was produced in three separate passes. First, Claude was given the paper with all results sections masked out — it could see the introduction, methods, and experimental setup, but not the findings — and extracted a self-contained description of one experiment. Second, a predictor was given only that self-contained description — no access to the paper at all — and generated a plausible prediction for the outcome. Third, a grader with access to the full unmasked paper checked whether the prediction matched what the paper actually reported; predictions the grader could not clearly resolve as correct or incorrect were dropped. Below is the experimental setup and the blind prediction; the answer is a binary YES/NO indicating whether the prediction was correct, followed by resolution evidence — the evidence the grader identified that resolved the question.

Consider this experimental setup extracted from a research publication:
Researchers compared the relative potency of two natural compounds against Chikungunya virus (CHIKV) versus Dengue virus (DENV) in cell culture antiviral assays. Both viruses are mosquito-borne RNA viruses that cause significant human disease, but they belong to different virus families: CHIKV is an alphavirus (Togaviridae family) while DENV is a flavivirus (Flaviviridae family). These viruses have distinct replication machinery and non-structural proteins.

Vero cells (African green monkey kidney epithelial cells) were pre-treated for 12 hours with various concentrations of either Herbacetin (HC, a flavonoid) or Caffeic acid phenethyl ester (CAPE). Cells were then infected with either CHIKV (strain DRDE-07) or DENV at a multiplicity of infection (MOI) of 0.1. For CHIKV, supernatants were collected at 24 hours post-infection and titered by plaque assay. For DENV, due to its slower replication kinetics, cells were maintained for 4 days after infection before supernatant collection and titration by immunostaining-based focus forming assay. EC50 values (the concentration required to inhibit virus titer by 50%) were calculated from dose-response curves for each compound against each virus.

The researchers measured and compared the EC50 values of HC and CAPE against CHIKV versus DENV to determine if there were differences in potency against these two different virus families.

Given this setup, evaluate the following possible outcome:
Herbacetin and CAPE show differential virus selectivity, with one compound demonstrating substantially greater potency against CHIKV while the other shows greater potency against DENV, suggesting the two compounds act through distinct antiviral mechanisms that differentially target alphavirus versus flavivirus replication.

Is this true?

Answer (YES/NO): NO